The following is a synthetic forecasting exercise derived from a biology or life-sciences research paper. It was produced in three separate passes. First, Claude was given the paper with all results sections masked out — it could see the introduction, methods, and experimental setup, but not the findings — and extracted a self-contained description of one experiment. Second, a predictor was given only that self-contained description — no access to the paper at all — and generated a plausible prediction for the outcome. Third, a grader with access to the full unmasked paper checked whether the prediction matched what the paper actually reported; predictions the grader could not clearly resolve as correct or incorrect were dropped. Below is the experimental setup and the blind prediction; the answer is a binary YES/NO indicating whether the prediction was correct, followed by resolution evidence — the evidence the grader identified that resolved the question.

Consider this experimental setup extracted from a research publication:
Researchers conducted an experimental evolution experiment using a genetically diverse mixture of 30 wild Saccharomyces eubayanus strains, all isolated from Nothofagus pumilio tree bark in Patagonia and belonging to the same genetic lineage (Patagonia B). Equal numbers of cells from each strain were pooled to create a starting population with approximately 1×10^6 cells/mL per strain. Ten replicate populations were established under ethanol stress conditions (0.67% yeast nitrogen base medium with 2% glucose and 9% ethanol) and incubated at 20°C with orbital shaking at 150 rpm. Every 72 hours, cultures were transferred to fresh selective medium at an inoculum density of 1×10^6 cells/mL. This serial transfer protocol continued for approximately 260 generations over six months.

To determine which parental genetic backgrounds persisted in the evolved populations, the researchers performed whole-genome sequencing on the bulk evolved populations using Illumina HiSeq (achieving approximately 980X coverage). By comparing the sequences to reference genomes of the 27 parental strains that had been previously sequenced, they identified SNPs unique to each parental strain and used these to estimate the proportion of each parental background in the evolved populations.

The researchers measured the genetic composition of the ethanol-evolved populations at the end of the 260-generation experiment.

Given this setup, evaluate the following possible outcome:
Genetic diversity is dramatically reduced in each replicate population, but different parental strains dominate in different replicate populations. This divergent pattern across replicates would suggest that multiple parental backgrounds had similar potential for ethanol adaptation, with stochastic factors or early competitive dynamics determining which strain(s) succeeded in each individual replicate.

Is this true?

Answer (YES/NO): NO